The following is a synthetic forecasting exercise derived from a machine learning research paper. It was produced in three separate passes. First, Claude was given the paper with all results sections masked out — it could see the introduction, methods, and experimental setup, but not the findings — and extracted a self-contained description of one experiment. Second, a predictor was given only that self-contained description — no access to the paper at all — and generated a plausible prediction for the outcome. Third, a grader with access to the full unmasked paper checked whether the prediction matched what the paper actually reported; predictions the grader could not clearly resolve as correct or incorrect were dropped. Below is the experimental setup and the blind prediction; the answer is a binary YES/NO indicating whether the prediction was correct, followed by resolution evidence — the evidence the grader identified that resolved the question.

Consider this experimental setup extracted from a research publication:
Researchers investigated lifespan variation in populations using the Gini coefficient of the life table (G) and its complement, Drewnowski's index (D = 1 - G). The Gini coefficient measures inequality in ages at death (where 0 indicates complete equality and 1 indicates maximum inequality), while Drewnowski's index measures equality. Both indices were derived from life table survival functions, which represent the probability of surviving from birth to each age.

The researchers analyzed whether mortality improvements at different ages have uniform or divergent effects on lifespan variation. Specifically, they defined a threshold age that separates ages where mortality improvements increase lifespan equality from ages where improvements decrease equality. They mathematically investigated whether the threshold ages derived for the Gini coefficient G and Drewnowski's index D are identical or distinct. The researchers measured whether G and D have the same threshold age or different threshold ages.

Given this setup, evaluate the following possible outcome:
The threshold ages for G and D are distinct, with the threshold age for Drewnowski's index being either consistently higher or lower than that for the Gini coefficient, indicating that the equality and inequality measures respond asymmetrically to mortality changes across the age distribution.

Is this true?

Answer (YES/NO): NO